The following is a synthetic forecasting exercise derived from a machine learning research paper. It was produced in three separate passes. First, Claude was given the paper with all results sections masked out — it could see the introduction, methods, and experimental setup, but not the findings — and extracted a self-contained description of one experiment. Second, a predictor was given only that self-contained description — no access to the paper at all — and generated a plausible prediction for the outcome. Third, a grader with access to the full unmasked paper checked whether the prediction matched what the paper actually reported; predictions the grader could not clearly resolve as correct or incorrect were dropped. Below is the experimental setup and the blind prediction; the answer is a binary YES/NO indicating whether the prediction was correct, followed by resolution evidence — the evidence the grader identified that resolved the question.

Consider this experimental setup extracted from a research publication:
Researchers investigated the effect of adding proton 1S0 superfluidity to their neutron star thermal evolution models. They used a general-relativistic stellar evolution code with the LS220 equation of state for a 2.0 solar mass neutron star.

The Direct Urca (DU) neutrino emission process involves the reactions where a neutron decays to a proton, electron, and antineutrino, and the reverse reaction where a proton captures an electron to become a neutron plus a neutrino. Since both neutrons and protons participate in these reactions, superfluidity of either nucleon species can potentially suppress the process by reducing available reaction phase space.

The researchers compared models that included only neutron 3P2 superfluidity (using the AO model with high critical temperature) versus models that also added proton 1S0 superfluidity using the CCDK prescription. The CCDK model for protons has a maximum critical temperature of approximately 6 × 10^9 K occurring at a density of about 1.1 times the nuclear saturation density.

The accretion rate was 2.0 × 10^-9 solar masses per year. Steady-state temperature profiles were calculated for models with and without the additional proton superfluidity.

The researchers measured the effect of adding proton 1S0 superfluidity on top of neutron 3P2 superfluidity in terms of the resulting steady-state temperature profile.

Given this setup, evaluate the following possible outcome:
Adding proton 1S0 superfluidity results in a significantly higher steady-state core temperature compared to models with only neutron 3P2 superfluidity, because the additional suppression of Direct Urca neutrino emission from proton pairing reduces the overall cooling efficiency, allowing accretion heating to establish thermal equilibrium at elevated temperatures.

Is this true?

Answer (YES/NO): NO